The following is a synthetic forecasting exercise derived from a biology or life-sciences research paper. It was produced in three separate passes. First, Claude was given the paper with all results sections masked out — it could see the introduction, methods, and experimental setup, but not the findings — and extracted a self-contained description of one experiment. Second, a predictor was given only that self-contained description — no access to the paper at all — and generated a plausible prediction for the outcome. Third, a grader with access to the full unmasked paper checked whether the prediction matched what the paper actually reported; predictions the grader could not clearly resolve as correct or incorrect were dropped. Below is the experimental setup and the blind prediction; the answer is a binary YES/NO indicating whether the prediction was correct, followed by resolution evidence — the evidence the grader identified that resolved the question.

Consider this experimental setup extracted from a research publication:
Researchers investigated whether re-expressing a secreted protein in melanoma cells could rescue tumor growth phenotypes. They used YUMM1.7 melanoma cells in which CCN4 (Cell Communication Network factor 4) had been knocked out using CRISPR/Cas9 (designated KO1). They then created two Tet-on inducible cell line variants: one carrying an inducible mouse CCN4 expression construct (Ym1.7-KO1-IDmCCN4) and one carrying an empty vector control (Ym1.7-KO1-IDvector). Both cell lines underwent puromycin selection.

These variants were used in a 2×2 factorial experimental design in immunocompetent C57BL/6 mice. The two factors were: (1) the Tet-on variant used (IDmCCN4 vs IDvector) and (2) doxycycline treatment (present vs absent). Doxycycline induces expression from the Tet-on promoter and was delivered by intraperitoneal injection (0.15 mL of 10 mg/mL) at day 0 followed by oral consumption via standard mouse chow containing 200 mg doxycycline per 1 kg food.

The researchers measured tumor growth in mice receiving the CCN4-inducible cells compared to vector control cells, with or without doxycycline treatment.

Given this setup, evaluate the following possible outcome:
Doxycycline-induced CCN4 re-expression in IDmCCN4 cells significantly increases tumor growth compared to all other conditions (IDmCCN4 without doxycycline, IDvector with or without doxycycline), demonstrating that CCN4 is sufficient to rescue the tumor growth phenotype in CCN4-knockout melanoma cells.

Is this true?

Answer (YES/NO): YES